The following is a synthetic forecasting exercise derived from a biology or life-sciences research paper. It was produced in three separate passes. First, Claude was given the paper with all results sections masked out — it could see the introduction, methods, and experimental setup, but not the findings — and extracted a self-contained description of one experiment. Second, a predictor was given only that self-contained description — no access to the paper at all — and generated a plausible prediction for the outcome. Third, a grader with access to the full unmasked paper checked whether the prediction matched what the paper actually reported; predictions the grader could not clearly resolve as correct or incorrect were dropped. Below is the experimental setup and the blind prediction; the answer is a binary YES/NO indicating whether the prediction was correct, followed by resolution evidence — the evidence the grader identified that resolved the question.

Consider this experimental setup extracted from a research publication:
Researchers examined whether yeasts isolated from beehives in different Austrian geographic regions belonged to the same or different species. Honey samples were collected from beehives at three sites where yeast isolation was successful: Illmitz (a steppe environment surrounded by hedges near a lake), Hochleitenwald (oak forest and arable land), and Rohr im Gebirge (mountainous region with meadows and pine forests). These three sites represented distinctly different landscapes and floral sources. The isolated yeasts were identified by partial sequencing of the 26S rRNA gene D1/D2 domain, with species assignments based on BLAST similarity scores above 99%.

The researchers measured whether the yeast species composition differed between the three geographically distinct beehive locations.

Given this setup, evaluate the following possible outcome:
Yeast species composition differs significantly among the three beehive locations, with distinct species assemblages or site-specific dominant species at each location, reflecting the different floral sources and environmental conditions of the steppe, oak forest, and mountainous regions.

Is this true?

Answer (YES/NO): NO